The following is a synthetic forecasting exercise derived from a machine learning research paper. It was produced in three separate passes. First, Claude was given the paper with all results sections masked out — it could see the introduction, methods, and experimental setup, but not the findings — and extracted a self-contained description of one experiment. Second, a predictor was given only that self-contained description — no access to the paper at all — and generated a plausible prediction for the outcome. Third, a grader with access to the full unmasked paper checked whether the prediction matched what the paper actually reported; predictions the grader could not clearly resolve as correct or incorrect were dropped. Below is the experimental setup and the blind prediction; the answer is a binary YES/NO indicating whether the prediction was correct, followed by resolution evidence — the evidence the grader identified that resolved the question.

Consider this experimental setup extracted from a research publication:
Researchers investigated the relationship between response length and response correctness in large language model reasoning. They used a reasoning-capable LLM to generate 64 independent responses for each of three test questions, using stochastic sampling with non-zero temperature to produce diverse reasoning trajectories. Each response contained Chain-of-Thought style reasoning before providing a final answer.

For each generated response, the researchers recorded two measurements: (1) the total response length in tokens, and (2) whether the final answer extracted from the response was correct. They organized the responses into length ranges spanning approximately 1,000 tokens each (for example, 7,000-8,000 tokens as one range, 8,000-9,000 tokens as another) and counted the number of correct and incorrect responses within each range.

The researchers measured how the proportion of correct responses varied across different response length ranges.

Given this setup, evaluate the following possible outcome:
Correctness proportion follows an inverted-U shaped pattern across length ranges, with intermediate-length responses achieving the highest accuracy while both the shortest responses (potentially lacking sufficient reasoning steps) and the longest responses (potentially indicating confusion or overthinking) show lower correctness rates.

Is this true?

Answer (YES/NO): NO